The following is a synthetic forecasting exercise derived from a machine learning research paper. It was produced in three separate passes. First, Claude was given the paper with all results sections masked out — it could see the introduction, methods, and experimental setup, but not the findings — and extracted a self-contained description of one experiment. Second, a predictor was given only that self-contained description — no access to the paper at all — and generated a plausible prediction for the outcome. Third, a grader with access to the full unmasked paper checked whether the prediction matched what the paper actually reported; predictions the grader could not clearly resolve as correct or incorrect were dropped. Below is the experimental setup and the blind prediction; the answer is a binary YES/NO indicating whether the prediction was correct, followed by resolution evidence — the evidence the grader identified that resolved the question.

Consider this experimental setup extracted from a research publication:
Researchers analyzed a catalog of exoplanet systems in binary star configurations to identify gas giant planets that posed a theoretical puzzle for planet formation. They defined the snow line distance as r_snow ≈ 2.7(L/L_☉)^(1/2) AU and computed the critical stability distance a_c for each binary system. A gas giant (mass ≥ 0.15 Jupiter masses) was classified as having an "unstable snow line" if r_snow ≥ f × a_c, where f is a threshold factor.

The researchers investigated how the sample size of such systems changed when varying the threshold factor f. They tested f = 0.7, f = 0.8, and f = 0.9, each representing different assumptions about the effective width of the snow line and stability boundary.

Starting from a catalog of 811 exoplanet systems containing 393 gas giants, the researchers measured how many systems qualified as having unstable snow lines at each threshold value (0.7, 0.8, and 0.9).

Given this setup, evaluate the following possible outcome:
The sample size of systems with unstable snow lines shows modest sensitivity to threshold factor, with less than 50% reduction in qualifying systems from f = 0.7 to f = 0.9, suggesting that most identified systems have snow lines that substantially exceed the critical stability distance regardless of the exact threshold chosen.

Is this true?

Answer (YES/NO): YES